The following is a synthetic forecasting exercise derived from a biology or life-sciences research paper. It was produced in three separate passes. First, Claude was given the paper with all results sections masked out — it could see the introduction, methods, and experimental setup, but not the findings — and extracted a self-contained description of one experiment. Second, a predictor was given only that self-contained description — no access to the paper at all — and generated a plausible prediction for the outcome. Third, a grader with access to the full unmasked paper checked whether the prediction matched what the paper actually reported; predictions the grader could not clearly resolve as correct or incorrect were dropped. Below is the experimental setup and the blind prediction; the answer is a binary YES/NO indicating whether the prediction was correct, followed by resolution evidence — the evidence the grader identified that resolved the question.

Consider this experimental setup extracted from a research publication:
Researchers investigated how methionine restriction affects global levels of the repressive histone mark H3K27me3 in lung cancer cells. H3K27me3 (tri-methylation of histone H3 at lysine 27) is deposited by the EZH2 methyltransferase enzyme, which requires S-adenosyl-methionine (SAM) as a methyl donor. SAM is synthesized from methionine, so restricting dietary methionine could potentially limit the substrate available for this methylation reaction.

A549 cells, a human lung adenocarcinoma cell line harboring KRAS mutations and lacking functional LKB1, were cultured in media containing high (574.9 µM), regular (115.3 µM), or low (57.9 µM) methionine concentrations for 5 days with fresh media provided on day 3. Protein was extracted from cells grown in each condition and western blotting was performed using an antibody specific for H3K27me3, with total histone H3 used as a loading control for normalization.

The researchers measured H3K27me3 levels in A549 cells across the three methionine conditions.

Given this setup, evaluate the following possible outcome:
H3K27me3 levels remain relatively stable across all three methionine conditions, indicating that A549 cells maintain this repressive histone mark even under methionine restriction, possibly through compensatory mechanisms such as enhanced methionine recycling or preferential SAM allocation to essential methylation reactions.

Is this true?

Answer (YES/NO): NO